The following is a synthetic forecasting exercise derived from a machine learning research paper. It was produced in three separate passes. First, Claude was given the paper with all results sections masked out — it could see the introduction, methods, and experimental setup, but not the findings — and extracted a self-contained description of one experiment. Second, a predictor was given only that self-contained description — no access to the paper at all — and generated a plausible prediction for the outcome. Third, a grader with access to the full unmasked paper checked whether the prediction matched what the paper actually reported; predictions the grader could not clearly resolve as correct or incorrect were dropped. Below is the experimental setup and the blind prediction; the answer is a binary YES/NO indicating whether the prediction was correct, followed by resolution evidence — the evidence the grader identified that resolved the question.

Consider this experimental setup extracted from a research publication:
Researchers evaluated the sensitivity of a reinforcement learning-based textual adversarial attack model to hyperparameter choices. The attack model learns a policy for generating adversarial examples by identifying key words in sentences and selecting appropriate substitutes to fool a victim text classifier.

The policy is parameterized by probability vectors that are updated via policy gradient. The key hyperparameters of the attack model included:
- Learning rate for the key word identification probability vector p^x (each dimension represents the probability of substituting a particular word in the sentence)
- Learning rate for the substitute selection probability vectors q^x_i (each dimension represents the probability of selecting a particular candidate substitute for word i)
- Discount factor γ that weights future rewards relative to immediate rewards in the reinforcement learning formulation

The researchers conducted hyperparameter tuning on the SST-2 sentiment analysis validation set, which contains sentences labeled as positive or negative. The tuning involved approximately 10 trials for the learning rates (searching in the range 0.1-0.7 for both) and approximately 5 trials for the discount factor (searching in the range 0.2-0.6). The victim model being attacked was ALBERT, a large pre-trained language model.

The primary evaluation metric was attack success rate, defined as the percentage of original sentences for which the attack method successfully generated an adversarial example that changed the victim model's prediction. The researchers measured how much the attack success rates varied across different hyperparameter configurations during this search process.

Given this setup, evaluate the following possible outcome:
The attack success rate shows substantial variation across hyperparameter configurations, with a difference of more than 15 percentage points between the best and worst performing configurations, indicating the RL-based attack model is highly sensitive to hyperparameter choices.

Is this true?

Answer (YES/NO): NO